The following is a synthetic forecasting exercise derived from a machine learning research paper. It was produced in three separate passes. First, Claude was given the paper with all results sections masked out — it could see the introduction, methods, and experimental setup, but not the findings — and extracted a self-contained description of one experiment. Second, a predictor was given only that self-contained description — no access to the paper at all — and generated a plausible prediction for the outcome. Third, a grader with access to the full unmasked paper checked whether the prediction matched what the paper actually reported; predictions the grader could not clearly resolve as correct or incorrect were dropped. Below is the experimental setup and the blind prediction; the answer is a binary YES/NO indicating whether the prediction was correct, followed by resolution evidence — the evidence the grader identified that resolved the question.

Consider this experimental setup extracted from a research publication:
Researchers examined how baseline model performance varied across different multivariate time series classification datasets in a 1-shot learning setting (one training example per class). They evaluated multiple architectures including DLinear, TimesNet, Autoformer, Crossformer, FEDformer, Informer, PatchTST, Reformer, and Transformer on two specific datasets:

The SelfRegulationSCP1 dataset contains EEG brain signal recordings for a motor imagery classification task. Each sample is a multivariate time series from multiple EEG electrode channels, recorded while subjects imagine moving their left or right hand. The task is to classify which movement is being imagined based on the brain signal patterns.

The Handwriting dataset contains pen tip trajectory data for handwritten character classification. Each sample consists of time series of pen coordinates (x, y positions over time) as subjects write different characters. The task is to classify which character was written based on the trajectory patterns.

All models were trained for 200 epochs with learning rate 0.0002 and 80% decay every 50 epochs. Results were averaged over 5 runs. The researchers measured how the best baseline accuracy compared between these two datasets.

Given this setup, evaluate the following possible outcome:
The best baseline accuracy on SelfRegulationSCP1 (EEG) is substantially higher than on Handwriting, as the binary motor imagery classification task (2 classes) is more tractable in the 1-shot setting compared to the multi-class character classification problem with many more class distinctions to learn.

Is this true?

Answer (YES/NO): YES